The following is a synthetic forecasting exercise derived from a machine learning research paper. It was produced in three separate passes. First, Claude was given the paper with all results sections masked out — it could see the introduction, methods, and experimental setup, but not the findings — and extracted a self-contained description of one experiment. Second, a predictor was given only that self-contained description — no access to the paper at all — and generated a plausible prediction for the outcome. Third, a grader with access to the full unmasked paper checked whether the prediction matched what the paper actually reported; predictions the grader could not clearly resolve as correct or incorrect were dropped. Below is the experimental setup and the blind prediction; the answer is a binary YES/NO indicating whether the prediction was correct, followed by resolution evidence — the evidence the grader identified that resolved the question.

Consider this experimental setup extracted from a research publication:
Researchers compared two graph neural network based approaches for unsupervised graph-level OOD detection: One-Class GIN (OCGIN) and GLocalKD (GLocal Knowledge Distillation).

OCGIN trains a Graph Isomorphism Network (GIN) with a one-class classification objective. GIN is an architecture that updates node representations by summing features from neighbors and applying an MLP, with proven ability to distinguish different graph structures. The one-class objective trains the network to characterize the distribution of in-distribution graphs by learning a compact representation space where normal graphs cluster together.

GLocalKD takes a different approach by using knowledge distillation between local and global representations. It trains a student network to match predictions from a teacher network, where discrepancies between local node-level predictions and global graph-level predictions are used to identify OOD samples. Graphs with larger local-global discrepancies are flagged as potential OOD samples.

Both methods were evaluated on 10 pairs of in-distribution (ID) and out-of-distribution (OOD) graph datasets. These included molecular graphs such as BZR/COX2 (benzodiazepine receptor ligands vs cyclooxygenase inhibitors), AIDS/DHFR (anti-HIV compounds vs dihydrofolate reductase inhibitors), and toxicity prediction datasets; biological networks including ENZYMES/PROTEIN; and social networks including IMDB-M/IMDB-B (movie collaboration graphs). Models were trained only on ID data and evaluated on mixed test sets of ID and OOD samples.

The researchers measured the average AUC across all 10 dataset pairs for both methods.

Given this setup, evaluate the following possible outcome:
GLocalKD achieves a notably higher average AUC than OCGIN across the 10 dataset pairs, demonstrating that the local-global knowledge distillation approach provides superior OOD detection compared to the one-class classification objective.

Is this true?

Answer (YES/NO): YES